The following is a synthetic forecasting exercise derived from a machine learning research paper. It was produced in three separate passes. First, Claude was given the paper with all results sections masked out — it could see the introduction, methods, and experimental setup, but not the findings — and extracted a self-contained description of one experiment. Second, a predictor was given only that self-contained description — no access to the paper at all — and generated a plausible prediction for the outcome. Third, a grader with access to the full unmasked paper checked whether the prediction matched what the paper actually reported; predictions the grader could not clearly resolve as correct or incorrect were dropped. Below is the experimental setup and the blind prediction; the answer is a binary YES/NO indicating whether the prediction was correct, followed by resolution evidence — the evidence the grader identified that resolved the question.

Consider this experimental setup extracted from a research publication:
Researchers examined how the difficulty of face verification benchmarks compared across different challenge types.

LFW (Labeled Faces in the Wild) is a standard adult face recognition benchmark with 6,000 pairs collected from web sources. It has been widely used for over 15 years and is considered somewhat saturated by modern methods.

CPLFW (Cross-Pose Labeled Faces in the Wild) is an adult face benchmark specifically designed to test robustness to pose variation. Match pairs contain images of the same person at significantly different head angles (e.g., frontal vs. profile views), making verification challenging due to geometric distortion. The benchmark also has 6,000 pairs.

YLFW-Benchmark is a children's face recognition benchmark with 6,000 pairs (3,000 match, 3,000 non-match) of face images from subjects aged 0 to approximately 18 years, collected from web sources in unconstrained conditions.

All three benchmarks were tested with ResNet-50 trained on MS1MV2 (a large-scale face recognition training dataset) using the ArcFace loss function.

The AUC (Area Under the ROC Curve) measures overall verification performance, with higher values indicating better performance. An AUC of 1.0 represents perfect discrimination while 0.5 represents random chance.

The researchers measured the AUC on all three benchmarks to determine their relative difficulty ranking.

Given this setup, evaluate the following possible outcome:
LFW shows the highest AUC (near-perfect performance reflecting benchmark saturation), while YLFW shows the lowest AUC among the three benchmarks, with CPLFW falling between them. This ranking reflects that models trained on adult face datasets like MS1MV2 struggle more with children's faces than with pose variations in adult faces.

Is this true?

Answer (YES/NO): NO